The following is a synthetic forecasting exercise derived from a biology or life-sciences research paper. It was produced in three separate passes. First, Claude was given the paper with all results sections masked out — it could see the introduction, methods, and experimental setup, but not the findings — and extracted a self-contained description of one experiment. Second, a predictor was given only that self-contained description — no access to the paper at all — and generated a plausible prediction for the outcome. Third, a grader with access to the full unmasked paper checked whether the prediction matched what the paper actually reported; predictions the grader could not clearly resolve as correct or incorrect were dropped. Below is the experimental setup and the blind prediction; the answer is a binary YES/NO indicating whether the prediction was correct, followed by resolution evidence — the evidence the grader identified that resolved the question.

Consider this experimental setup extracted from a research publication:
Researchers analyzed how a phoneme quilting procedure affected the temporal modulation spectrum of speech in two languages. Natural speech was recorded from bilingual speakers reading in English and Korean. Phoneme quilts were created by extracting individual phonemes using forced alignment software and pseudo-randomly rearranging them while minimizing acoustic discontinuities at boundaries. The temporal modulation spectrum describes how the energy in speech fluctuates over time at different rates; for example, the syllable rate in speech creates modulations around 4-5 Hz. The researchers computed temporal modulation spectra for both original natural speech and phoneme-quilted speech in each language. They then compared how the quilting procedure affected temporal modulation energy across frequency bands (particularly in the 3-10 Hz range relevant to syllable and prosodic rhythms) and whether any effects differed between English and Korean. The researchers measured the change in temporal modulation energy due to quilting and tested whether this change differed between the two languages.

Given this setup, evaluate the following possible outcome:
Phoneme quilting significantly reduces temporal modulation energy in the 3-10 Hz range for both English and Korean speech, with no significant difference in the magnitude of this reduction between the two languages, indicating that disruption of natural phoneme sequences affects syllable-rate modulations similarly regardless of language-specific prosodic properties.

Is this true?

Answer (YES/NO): NO